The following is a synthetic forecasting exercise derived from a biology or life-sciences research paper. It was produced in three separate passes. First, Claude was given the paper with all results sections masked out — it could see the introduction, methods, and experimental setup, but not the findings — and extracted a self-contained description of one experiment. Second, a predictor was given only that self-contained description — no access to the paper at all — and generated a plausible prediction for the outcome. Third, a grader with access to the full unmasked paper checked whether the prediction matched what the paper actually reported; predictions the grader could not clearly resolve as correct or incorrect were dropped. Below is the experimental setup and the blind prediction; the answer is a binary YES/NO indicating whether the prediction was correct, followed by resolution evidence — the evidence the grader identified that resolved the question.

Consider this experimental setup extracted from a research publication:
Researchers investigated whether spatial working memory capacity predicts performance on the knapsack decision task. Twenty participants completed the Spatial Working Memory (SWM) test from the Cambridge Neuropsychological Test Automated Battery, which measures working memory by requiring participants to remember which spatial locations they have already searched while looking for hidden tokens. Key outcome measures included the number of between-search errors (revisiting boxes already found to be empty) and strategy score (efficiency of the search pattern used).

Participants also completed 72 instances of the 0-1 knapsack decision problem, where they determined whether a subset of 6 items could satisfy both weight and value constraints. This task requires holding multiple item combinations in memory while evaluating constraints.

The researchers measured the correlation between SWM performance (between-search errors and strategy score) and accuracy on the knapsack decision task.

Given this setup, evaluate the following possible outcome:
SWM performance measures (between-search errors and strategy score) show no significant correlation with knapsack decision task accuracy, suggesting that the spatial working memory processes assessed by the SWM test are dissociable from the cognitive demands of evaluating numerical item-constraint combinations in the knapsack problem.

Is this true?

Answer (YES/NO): YES